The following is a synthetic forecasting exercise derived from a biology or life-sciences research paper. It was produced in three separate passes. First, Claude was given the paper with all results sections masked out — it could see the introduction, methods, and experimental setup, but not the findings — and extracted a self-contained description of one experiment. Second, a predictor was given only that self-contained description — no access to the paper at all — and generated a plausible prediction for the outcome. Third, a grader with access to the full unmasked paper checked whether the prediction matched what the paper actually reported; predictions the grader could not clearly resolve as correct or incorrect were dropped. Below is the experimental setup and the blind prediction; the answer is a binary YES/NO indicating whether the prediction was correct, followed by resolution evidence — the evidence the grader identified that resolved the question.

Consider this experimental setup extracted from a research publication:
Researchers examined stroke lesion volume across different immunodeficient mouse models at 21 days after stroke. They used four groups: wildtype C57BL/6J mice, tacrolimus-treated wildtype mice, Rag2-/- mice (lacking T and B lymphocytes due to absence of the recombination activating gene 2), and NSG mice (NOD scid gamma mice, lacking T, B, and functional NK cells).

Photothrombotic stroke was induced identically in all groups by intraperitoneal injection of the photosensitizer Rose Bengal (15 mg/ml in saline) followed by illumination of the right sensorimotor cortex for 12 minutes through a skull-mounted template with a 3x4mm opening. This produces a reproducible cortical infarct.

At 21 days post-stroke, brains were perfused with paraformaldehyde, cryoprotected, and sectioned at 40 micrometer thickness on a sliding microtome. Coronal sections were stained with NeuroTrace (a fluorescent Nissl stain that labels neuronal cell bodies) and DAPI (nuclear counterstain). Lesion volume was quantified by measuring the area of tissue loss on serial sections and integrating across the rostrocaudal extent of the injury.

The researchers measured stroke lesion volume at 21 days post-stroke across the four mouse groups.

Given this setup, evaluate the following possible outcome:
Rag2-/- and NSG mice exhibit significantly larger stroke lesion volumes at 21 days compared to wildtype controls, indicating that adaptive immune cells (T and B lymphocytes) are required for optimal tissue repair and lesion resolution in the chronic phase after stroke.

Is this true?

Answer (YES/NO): NO